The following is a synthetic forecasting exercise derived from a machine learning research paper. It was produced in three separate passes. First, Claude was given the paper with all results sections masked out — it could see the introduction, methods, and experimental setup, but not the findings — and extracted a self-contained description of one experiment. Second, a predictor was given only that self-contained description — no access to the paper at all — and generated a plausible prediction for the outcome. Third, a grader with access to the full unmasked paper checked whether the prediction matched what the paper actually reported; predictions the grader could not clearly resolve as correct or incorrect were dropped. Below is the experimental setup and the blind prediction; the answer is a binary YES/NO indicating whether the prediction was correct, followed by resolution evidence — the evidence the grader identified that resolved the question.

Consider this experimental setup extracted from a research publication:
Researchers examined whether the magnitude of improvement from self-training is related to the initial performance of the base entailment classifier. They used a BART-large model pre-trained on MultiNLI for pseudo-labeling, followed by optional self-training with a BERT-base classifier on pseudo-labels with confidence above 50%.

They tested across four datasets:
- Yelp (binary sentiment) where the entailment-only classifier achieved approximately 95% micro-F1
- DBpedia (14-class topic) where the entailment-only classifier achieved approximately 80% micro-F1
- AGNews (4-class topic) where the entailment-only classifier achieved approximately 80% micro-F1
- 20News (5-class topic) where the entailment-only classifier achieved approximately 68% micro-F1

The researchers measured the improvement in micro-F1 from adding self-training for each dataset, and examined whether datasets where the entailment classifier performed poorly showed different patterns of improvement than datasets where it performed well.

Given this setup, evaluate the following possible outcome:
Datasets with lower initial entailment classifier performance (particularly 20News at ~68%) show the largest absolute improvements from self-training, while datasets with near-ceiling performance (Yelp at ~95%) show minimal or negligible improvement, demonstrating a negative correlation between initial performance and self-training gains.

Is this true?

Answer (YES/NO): NO